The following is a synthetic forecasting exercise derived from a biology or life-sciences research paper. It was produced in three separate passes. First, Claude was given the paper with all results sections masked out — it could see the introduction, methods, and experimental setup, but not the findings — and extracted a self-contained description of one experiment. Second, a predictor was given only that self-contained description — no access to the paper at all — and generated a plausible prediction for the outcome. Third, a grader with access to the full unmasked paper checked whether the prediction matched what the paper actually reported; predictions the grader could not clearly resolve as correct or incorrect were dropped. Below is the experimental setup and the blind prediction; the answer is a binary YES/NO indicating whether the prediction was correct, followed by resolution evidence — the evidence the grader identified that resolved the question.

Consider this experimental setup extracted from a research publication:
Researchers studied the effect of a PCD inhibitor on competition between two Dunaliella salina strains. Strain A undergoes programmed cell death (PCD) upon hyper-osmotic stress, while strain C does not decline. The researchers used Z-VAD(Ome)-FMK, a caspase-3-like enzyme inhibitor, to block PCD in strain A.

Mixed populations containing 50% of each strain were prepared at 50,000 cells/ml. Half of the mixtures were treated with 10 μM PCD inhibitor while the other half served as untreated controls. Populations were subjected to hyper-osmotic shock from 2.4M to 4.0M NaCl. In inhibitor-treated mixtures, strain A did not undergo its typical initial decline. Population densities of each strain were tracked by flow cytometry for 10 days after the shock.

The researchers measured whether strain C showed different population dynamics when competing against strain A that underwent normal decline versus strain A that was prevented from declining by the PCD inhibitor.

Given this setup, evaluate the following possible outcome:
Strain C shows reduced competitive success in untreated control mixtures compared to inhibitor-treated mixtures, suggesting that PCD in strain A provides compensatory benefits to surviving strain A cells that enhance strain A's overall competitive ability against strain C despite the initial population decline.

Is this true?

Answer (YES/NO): NO